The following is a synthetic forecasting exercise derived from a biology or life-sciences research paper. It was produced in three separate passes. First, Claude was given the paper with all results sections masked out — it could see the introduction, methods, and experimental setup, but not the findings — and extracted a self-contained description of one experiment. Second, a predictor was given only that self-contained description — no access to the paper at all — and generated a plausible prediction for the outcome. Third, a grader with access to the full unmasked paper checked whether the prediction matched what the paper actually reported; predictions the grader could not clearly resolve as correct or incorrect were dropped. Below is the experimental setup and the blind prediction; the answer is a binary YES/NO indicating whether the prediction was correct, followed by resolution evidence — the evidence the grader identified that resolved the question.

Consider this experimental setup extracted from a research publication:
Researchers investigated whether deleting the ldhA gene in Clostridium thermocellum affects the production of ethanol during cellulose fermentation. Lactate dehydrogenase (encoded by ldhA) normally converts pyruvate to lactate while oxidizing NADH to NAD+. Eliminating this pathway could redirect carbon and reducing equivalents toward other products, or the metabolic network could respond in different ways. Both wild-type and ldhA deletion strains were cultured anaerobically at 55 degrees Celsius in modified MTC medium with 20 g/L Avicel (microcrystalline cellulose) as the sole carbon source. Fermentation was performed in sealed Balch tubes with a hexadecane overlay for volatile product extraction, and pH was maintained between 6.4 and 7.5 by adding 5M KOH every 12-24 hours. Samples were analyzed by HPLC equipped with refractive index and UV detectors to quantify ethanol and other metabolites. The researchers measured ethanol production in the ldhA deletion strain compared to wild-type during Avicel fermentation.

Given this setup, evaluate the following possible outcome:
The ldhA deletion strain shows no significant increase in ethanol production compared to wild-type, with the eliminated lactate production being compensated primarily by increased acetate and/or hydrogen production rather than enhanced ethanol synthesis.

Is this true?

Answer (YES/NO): NO